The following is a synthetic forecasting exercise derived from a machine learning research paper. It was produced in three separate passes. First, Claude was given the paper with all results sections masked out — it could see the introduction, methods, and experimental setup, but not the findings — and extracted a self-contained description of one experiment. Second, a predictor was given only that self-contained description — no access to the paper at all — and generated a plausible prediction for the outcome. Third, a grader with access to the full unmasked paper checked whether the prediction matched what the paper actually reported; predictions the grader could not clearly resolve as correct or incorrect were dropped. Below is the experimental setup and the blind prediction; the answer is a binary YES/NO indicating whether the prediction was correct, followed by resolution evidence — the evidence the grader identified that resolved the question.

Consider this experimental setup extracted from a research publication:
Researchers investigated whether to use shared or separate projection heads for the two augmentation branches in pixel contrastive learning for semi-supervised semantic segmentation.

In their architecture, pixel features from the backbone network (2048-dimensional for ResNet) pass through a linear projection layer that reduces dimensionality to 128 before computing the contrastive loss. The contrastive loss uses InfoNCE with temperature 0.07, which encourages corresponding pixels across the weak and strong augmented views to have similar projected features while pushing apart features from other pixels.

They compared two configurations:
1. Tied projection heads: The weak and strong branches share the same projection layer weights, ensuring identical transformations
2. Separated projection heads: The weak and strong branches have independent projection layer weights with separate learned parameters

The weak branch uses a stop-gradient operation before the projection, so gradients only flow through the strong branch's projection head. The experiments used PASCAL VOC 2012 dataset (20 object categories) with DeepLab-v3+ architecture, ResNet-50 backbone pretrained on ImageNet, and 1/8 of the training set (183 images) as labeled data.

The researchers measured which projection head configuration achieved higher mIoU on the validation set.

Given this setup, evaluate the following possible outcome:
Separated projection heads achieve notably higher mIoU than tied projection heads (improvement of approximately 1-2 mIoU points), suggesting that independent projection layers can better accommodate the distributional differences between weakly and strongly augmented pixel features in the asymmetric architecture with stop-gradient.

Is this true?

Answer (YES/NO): NO